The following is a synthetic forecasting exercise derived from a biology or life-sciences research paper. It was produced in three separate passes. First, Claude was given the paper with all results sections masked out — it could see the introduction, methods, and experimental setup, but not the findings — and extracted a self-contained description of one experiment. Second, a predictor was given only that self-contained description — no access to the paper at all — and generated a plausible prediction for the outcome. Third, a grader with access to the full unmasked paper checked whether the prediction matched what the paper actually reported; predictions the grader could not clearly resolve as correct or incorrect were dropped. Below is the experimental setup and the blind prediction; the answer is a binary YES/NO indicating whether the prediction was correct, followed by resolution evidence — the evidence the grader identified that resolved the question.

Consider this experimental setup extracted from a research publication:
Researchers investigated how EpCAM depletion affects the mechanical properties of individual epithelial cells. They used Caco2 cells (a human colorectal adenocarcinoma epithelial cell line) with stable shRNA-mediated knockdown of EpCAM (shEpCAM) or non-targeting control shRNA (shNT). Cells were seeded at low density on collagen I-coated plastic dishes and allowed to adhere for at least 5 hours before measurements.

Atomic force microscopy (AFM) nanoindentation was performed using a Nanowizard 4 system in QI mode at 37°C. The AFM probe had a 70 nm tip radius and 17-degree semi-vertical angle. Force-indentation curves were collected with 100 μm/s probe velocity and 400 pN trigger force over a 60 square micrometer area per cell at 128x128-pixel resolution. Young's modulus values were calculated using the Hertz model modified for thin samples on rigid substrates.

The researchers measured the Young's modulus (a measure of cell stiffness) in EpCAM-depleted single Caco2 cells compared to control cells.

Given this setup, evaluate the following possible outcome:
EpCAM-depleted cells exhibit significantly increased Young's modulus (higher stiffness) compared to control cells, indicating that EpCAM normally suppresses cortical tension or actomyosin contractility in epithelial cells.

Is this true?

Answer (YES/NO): YES